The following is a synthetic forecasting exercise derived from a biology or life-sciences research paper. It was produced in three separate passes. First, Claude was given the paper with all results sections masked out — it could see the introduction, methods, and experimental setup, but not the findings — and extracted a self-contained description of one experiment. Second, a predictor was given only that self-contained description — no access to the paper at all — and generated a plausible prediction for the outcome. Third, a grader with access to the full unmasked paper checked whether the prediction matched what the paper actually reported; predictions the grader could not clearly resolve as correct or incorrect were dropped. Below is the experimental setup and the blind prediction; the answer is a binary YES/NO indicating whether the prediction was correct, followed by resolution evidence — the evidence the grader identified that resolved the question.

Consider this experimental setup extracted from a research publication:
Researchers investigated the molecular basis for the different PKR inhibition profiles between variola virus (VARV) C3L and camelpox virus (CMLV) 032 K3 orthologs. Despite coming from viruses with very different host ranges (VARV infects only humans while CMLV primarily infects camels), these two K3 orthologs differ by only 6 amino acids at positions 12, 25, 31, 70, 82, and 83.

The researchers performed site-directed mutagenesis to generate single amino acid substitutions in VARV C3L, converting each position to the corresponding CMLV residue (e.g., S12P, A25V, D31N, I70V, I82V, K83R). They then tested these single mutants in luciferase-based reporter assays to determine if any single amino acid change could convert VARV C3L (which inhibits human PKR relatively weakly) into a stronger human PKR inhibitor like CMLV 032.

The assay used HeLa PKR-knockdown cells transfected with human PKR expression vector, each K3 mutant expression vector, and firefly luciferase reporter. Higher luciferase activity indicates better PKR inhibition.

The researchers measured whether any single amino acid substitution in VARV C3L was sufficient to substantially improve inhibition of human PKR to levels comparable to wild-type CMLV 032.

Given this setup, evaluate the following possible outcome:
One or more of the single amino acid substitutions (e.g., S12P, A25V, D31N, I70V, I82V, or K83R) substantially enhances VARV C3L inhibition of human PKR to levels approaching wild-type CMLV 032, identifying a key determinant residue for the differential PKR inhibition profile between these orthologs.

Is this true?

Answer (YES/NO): NO